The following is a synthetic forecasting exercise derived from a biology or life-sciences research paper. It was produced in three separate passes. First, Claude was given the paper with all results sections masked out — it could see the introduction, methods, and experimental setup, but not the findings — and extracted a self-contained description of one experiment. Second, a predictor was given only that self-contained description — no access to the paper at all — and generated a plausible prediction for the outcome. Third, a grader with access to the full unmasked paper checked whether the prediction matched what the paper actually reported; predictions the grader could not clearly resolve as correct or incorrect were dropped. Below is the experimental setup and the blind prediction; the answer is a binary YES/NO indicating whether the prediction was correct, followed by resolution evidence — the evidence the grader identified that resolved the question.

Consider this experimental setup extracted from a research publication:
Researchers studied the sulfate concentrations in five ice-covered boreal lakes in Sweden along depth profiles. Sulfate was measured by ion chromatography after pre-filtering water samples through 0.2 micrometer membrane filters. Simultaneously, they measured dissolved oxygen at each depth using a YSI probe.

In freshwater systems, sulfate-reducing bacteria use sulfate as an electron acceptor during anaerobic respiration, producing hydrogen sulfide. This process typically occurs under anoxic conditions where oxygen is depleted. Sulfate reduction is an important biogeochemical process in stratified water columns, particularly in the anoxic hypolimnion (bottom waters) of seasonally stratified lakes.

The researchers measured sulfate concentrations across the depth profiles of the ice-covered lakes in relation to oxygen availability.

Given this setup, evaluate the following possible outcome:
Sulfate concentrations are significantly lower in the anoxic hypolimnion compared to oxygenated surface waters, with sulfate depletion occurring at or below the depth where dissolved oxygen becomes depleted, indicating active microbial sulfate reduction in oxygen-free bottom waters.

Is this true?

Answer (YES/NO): YES